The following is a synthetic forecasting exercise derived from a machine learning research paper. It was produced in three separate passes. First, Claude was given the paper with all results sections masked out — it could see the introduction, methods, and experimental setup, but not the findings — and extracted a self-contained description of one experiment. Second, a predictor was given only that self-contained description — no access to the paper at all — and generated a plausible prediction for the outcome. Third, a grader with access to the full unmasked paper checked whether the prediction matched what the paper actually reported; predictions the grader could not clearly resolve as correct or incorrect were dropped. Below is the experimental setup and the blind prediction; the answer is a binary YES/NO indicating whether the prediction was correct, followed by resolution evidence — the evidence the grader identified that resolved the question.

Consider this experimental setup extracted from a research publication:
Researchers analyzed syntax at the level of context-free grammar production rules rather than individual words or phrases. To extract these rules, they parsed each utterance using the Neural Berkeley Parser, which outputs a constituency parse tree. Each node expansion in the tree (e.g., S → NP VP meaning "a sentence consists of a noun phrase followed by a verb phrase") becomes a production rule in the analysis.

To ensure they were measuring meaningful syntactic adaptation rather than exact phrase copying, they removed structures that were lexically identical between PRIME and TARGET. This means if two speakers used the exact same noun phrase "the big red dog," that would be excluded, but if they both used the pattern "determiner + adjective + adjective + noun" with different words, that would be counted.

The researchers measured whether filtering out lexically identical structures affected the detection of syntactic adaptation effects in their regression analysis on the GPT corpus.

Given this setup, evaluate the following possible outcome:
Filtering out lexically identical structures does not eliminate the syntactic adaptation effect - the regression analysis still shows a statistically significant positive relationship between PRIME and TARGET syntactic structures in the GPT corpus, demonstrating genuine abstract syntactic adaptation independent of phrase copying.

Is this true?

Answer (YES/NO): YES